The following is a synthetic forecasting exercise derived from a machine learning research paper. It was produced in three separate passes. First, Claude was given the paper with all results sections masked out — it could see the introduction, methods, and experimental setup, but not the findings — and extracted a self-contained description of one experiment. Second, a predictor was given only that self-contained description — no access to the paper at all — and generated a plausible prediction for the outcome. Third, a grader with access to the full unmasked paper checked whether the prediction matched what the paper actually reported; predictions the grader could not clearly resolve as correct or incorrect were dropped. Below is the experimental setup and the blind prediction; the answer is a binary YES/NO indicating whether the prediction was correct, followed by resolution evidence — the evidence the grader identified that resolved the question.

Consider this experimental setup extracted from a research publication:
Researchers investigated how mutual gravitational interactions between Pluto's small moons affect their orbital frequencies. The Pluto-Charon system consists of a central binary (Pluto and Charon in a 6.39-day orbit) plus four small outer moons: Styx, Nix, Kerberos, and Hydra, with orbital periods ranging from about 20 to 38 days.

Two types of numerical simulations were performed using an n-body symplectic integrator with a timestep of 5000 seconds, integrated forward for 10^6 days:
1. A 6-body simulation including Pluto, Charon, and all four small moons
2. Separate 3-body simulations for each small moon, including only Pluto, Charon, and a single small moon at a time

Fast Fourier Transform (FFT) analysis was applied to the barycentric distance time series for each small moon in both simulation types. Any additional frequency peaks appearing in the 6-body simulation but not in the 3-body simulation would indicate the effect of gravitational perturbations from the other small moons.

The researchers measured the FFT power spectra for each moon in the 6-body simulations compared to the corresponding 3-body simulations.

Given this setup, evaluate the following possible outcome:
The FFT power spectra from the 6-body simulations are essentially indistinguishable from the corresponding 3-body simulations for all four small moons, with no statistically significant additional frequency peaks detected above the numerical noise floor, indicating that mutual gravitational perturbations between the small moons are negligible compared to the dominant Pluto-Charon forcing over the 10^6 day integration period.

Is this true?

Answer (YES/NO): NO